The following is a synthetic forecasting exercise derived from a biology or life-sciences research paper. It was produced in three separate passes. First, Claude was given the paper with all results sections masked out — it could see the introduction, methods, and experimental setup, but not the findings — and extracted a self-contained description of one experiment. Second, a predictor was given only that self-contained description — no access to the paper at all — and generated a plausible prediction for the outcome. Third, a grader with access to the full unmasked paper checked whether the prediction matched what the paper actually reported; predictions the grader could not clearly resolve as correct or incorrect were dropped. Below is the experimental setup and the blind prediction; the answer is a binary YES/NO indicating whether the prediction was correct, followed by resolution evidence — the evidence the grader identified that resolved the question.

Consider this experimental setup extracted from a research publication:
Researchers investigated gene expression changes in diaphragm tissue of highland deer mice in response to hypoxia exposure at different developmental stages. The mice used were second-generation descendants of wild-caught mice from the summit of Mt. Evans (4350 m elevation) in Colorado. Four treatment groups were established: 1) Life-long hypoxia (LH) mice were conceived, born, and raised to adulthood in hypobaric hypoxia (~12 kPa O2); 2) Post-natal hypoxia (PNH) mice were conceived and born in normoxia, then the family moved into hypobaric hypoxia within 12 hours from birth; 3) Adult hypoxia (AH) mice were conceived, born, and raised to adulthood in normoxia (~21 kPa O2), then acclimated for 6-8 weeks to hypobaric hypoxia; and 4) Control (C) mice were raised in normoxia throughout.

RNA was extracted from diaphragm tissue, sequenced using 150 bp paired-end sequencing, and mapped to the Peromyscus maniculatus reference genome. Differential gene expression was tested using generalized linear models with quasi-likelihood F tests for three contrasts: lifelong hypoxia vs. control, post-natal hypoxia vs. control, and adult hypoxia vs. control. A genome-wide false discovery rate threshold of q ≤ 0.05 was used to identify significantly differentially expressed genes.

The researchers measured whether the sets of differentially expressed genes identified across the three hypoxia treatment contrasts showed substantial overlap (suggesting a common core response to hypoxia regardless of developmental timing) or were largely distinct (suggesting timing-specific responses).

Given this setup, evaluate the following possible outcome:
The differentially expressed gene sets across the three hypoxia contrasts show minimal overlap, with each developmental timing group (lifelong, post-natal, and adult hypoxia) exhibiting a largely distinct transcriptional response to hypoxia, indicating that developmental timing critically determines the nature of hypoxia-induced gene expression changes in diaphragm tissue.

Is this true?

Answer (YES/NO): YES